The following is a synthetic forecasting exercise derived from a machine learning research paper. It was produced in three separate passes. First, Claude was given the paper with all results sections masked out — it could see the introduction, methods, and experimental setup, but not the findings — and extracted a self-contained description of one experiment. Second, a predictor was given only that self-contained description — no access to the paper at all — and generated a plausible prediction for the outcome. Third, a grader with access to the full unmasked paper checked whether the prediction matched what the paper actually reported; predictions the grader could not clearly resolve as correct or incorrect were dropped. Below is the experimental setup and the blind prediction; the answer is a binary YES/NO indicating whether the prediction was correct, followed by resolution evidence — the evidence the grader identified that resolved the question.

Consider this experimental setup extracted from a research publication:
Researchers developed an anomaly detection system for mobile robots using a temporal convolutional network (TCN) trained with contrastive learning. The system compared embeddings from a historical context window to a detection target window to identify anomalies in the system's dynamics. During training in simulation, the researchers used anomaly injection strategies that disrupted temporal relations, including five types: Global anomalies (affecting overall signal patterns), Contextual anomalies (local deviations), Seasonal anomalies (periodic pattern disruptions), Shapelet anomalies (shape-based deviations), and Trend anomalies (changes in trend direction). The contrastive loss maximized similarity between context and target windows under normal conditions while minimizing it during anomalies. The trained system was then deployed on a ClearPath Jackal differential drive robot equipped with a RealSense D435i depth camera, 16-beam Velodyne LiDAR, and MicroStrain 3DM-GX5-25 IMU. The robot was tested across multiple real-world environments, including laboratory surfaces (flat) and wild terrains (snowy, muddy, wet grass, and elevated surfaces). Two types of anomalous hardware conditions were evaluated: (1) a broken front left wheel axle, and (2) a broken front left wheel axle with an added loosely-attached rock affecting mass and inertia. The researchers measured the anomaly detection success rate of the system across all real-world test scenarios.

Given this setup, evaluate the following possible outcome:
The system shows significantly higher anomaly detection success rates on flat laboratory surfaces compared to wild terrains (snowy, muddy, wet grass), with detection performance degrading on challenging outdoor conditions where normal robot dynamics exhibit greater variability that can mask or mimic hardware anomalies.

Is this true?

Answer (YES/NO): NO